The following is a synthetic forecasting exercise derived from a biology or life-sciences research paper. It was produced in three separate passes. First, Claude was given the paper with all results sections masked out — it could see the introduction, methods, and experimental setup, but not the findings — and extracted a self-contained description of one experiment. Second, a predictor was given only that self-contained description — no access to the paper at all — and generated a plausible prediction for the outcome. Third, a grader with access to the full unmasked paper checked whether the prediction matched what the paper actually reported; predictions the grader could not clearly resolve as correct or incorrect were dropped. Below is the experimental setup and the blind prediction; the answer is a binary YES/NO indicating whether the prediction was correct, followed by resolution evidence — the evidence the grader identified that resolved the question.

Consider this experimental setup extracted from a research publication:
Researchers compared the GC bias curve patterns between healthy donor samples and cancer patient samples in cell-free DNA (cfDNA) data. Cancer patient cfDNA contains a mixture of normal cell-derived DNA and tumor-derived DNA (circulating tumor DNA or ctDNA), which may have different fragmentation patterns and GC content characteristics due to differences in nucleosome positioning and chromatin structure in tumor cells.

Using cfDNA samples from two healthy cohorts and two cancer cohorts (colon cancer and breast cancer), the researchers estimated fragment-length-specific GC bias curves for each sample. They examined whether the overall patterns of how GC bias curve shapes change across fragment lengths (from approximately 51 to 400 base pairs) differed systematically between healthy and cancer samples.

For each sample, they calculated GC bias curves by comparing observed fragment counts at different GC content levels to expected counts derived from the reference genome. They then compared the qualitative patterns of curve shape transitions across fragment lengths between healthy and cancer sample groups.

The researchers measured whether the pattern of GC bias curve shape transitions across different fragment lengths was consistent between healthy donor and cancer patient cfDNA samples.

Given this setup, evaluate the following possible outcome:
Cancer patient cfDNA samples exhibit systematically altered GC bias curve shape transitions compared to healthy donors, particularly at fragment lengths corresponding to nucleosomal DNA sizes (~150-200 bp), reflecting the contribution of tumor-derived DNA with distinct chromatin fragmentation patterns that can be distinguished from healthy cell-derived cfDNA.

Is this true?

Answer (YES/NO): NO